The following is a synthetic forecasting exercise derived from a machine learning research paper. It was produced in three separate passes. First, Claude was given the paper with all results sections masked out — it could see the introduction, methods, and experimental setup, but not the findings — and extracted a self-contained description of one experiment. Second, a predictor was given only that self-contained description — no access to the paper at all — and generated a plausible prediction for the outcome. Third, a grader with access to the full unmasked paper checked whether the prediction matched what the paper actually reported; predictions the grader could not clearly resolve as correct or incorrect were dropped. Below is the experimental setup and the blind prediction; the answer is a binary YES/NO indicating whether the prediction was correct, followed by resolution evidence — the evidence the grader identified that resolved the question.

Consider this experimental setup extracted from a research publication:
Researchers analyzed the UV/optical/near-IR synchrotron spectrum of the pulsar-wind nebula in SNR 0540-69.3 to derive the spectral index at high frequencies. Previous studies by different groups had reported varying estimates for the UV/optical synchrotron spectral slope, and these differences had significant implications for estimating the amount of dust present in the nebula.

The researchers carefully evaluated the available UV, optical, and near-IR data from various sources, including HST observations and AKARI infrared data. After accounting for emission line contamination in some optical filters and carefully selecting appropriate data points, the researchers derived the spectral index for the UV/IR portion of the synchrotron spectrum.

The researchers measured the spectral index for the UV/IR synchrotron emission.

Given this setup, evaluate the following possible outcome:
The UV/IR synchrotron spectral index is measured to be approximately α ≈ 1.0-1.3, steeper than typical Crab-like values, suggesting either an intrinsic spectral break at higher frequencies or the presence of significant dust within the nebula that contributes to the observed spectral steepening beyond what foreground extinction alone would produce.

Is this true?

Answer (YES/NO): NO